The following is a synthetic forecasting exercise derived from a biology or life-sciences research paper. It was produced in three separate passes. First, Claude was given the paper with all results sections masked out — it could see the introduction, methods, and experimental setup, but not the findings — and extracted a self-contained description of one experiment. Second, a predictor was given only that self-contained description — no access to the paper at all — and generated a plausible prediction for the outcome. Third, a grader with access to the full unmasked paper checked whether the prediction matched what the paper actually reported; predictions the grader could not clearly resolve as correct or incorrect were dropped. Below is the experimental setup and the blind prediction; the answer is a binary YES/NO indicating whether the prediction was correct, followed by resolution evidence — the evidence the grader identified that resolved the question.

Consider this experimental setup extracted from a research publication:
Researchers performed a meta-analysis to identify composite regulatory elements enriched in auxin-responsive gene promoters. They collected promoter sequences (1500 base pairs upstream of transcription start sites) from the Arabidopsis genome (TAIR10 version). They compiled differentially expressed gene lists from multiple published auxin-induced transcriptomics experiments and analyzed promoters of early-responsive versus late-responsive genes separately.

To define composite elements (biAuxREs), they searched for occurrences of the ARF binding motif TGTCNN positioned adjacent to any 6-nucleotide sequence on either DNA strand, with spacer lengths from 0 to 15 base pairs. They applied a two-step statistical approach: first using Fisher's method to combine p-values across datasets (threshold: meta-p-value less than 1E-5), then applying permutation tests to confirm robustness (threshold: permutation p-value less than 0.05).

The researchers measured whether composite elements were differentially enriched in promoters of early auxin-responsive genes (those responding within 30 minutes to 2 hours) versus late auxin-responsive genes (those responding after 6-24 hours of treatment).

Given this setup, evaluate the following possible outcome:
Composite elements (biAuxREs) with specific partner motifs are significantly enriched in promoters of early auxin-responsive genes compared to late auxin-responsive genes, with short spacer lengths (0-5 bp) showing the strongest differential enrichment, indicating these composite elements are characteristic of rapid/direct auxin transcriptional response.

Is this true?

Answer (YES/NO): NO